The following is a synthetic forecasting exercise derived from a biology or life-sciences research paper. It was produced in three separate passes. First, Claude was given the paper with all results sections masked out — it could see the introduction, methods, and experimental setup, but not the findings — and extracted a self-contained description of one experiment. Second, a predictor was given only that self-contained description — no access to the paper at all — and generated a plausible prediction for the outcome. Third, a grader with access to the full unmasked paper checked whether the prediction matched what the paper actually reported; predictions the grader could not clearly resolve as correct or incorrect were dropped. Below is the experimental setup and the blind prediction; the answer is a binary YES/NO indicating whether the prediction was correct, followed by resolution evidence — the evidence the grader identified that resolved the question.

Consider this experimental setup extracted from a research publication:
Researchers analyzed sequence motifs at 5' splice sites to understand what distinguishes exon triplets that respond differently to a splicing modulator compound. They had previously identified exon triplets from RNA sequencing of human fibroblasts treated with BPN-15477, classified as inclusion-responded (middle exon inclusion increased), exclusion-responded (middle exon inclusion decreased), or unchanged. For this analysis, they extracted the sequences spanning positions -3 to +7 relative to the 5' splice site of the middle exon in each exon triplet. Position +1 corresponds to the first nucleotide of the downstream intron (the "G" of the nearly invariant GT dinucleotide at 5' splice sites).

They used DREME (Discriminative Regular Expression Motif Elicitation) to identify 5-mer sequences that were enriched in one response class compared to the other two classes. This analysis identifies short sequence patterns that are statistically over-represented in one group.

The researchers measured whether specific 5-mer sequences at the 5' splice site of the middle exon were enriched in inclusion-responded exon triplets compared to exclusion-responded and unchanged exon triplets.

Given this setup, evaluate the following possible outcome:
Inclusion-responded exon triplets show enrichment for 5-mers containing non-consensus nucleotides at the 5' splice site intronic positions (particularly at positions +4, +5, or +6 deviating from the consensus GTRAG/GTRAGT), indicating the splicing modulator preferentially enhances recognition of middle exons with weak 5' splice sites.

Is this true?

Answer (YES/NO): YES